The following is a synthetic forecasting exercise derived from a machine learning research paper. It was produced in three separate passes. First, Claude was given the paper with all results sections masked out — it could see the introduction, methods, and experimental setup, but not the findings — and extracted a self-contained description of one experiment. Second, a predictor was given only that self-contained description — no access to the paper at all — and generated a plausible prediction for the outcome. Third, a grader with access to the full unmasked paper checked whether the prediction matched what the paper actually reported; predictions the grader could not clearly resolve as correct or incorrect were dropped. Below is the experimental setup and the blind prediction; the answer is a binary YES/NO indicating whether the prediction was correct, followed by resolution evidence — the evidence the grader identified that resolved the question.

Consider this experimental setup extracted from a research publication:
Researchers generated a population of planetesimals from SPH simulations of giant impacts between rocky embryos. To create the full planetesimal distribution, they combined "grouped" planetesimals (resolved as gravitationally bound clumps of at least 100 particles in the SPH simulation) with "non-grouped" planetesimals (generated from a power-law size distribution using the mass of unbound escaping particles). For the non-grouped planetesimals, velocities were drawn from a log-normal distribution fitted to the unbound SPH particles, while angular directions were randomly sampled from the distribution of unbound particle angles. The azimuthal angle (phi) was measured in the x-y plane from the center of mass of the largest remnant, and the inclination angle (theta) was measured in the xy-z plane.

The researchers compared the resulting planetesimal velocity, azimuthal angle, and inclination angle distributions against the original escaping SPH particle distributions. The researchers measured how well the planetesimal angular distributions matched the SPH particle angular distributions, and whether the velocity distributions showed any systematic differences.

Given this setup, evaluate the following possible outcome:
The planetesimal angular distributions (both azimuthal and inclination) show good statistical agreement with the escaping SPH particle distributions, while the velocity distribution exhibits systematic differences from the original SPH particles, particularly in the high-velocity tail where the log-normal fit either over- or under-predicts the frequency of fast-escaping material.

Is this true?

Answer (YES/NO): NO